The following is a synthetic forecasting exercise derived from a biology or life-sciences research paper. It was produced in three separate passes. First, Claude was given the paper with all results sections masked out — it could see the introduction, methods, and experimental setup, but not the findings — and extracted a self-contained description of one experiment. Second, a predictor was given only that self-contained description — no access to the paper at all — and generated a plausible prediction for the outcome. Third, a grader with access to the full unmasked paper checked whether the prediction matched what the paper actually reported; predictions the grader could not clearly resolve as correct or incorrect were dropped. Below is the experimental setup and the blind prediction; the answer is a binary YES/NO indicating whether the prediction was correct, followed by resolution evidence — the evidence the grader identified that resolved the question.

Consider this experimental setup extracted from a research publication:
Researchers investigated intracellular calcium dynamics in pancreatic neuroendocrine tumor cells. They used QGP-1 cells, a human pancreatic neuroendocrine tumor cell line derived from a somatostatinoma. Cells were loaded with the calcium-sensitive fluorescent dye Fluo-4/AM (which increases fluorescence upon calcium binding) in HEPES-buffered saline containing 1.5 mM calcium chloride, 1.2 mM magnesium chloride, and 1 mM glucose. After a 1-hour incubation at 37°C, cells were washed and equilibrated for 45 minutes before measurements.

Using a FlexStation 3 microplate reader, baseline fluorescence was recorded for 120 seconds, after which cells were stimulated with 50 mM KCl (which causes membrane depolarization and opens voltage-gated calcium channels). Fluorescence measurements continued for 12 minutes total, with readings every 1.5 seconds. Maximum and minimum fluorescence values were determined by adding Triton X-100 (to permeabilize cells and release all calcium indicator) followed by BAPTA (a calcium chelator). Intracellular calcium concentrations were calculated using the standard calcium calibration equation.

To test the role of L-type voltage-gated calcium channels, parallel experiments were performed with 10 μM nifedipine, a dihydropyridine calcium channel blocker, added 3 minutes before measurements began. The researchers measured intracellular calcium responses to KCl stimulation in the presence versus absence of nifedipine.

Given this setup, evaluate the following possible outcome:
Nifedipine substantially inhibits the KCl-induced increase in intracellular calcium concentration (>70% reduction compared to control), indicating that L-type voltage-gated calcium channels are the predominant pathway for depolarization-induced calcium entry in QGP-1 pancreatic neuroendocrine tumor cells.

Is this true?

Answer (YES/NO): YES